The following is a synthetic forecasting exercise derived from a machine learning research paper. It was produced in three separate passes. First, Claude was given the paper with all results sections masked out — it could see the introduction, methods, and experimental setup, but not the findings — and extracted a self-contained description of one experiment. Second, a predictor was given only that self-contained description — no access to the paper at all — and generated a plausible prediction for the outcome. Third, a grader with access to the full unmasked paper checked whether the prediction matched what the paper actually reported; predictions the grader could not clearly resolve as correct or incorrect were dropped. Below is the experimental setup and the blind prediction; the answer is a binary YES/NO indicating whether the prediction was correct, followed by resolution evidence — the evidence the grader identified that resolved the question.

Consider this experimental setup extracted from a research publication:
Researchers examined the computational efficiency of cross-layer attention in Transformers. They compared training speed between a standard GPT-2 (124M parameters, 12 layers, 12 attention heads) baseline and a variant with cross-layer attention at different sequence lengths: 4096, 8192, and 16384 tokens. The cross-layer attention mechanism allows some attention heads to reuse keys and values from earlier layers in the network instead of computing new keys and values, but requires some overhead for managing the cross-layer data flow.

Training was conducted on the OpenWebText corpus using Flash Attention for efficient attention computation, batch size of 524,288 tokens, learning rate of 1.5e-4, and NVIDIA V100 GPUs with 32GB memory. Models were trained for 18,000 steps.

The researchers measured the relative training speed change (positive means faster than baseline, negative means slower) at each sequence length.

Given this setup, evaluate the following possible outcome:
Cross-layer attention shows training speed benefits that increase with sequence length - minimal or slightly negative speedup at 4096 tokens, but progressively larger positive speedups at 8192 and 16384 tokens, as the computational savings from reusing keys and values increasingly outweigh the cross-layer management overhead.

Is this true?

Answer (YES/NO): NO